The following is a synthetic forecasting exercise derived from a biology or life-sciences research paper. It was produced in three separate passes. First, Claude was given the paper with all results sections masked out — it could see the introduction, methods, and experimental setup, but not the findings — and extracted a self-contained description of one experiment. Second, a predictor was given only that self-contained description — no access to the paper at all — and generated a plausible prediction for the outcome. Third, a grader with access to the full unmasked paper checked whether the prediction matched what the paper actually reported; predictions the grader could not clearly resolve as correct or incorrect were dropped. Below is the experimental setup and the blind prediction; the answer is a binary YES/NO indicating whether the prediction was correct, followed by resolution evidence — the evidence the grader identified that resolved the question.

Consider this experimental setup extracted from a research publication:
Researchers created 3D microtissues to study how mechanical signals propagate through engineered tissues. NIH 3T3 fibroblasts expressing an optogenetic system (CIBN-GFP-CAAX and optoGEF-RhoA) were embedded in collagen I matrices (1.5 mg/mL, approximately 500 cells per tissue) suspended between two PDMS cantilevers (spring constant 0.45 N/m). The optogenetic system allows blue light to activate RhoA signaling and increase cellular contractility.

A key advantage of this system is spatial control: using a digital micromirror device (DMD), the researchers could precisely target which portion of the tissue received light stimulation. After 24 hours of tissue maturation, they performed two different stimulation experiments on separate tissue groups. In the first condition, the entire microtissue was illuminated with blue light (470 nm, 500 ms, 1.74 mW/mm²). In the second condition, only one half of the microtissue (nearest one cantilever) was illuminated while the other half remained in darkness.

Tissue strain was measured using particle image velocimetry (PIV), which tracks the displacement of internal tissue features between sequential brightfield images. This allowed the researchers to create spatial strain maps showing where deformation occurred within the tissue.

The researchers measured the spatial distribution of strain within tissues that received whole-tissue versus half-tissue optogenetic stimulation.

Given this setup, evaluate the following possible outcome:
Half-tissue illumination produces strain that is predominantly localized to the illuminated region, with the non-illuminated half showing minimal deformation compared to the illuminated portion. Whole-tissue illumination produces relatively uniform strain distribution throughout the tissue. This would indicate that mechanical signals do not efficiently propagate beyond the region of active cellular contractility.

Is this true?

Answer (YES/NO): NO